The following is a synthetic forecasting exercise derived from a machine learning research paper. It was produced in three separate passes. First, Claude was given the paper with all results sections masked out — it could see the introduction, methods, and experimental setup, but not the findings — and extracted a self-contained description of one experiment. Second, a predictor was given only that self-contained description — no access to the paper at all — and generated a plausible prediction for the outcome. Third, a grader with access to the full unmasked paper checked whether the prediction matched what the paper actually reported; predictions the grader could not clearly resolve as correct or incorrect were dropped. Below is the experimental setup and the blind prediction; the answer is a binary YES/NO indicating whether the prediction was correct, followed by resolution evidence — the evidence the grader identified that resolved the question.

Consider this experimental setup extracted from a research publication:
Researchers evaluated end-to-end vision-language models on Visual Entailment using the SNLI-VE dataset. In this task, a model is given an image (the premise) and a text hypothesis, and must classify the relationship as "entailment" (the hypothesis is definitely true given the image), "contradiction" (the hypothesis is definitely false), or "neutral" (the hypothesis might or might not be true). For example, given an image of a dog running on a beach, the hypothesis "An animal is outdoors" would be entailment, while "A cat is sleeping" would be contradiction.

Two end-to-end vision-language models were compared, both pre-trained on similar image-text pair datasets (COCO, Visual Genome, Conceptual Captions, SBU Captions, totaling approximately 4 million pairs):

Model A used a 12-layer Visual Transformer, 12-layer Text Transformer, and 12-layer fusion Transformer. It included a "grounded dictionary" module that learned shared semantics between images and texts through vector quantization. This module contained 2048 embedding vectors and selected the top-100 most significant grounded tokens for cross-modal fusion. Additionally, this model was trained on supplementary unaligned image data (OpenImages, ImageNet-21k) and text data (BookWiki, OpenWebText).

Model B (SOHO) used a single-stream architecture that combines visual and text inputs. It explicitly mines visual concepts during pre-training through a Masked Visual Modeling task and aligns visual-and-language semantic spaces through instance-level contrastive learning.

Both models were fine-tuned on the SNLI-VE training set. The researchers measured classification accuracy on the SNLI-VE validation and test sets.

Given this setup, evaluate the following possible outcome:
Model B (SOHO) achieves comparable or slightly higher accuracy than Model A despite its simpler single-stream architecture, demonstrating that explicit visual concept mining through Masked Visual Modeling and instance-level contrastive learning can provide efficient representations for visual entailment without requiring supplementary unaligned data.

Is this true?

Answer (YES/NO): YES